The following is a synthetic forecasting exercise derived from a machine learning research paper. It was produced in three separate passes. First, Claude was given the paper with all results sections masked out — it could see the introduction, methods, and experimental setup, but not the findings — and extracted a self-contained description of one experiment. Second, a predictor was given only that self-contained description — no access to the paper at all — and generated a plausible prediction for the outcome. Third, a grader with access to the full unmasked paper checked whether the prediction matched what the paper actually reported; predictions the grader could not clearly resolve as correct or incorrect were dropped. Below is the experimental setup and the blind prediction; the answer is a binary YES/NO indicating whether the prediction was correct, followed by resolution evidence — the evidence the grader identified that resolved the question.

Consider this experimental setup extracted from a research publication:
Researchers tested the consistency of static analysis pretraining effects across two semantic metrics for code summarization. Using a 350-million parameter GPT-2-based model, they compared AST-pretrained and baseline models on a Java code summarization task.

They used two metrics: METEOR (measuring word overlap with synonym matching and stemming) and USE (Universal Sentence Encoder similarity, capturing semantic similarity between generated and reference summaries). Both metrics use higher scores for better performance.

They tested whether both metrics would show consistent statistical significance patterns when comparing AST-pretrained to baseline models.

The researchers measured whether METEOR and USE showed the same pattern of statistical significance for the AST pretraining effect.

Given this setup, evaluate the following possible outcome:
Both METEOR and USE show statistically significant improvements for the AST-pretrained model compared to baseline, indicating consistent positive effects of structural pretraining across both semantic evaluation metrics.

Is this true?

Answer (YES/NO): NO